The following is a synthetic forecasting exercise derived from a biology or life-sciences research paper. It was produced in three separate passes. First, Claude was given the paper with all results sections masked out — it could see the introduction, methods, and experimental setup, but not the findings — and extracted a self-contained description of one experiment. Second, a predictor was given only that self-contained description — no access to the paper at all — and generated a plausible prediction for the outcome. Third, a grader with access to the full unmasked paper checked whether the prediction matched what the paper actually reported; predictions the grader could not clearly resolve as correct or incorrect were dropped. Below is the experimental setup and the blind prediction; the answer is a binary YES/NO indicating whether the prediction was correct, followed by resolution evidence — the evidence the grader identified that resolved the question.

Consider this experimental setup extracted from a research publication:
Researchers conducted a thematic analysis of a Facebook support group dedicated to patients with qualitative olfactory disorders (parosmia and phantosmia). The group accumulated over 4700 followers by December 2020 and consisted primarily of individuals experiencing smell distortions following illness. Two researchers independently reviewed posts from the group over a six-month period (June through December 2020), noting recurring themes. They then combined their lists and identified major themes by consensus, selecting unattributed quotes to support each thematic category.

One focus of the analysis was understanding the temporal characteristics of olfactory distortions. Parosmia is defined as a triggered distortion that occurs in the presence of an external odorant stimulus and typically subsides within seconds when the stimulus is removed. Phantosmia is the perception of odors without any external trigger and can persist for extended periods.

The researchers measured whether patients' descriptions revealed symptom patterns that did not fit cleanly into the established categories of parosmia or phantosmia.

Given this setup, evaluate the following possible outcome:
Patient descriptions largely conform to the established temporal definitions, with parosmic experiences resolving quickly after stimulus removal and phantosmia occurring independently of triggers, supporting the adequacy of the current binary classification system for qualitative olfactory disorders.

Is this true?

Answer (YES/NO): NO